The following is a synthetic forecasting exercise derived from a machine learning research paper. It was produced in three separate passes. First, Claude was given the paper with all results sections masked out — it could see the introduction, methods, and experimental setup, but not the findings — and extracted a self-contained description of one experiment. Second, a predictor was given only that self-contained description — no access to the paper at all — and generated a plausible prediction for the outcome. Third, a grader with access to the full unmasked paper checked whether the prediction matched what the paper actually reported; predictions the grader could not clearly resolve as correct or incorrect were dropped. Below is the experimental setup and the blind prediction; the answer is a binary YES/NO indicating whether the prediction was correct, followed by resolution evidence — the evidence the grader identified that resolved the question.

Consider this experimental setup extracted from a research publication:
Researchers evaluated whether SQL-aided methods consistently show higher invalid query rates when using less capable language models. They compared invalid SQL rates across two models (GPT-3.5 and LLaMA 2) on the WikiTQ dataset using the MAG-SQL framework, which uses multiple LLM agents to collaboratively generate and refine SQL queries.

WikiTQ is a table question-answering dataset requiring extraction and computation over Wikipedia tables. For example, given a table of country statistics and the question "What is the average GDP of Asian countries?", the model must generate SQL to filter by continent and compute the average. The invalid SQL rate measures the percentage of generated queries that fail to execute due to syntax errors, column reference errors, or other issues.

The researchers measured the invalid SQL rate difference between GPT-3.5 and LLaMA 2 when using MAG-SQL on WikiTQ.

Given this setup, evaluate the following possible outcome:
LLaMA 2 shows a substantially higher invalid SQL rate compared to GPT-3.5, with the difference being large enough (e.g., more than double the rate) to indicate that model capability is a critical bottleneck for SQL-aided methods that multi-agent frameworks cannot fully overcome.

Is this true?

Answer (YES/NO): NO